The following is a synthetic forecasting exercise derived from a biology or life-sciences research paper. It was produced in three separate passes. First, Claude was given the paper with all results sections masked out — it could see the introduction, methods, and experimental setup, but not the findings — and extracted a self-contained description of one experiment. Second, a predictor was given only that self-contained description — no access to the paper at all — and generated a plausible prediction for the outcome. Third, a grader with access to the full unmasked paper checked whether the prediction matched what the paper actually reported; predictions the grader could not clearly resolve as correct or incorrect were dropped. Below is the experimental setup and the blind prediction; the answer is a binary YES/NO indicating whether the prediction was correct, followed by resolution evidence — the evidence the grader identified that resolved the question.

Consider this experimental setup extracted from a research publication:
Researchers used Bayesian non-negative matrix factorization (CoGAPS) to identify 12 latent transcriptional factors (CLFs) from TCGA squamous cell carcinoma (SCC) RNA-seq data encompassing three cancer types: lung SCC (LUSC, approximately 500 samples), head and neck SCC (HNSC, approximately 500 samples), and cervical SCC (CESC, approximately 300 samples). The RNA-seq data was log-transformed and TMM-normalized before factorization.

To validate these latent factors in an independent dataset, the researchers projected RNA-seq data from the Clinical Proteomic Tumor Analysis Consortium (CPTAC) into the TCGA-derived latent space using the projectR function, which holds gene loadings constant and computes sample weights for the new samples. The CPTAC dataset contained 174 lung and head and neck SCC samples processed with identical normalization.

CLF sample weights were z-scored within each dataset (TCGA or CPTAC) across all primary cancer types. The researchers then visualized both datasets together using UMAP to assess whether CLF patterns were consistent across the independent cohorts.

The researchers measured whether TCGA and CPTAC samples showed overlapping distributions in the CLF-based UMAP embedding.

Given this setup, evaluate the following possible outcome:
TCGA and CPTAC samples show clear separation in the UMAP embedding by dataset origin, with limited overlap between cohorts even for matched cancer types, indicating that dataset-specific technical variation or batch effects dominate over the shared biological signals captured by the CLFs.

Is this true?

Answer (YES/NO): NO